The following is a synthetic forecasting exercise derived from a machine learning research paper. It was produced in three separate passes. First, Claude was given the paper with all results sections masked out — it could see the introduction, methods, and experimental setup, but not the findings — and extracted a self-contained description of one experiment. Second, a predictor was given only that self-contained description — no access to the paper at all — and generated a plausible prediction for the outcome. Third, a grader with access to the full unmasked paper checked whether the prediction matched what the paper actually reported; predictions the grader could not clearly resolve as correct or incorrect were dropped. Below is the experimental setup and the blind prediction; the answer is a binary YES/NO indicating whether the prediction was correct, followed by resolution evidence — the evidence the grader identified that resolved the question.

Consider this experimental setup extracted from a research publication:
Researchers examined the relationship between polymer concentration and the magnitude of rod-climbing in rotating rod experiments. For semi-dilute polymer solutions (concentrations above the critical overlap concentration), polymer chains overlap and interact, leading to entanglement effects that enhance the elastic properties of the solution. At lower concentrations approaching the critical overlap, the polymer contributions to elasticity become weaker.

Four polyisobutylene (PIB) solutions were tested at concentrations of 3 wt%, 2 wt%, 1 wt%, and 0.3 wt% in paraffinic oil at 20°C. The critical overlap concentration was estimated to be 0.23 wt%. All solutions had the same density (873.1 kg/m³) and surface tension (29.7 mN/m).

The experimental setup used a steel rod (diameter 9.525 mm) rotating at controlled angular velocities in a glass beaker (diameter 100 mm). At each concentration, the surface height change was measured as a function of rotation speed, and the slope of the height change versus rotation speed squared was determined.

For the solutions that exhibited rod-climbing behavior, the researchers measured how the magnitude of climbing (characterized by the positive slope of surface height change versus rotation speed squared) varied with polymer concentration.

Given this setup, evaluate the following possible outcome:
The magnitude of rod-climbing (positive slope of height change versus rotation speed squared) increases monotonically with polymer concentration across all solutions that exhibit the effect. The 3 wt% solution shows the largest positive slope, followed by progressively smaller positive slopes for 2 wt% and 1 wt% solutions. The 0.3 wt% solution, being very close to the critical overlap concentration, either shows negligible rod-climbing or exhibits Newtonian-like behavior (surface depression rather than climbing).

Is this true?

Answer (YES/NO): YES